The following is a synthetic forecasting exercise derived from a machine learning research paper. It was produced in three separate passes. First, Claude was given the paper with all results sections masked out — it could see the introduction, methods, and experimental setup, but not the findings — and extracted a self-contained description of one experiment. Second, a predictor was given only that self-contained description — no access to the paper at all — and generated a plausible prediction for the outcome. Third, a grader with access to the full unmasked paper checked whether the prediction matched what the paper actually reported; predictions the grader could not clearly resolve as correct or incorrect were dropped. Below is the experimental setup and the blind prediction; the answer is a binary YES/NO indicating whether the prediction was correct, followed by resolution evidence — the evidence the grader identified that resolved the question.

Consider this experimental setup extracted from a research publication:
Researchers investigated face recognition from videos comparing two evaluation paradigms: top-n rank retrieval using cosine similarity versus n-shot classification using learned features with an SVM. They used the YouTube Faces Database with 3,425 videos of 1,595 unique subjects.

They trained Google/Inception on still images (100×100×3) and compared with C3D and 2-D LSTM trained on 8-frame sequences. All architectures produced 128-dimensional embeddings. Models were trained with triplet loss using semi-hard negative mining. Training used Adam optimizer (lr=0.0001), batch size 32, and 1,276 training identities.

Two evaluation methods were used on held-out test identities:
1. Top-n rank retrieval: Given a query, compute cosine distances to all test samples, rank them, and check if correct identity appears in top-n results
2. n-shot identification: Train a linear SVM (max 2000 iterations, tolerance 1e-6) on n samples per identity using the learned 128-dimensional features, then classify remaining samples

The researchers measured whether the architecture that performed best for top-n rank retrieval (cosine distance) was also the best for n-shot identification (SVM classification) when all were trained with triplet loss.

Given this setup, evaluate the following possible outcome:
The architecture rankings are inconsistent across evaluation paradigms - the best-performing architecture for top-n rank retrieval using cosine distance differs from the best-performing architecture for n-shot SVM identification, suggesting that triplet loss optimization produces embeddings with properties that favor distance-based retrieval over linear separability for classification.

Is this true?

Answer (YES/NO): NO